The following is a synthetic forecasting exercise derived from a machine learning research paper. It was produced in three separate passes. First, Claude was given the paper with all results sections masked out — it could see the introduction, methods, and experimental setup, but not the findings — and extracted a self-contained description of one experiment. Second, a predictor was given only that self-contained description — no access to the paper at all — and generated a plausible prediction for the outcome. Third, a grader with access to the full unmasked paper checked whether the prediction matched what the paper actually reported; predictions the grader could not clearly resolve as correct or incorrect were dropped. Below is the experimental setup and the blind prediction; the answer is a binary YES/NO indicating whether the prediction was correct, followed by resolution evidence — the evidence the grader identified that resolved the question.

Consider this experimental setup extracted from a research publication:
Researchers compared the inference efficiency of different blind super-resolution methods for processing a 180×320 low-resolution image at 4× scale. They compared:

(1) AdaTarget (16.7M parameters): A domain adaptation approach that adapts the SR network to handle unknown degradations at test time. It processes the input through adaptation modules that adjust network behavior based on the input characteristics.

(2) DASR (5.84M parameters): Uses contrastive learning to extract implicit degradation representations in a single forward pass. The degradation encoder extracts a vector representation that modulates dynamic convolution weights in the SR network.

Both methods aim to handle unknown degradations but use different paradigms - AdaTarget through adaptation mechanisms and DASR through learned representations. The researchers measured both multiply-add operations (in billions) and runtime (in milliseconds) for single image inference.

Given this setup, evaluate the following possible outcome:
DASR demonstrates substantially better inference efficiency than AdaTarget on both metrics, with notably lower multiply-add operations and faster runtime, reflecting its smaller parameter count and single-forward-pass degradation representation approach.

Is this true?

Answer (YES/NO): YES